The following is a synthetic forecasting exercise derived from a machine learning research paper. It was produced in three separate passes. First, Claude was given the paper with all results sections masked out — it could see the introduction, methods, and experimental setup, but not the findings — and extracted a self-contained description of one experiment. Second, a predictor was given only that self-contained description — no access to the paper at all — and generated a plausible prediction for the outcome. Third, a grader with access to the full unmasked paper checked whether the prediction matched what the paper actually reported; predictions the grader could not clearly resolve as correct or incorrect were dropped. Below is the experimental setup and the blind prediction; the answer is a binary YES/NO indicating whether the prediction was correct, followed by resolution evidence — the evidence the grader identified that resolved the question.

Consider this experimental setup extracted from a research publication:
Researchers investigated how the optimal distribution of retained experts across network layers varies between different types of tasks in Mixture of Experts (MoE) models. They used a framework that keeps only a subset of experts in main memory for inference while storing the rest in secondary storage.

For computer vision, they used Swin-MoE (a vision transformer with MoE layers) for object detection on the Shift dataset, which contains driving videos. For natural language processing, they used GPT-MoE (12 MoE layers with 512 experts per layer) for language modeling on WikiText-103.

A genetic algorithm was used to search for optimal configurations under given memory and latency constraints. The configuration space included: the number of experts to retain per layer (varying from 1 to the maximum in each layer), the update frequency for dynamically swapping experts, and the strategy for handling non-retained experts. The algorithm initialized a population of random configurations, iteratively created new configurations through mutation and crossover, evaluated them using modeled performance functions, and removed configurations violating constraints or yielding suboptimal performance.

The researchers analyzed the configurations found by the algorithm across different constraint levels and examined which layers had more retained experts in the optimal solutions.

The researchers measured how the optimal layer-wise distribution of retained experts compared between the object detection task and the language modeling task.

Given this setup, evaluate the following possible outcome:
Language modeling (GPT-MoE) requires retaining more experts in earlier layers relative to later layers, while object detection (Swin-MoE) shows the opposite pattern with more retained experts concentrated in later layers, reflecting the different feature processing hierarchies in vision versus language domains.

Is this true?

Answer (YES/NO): NO